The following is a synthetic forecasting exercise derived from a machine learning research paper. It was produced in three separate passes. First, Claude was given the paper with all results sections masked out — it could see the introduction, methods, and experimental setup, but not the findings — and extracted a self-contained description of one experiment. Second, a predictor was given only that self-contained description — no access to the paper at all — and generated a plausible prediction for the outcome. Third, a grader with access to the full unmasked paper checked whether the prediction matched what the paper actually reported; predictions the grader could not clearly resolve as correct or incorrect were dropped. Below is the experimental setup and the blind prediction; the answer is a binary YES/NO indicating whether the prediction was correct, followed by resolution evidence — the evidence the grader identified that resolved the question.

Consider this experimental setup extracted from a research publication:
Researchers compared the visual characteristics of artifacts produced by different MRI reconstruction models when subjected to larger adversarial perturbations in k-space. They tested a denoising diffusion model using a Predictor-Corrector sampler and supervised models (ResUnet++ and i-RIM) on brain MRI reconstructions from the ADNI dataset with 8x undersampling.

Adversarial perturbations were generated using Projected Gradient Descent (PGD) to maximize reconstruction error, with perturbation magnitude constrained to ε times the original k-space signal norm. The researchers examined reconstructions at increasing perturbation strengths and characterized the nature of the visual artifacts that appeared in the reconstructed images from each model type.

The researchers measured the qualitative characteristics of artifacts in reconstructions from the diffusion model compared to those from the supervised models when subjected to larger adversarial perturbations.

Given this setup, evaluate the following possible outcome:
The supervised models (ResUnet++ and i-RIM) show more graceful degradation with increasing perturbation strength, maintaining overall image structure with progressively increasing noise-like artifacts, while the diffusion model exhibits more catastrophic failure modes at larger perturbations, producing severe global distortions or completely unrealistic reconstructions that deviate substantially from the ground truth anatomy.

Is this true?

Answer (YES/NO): NO